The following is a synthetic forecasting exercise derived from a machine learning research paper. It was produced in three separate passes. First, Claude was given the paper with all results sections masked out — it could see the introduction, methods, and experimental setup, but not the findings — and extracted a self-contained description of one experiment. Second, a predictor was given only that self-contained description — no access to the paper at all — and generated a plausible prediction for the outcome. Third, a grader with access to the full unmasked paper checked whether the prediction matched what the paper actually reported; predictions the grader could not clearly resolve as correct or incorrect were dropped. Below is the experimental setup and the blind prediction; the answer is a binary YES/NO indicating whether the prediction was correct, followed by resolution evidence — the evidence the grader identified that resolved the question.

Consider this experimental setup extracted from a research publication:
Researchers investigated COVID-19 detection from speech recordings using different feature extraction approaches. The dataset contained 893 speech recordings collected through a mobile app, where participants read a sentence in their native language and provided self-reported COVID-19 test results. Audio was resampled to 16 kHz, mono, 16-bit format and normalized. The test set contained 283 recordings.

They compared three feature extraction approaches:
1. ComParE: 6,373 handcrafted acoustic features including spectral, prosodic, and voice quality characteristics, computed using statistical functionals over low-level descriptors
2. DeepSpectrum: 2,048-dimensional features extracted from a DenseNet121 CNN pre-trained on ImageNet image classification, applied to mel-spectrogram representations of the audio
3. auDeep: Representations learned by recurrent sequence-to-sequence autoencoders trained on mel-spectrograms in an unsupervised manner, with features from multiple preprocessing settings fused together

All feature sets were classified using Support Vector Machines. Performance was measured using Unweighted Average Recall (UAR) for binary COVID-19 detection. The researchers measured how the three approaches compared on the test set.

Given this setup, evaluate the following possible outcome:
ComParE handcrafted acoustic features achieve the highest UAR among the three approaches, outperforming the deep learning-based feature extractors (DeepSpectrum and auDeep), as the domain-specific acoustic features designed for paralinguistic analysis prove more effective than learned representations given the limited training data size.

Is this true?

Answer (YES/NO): YES